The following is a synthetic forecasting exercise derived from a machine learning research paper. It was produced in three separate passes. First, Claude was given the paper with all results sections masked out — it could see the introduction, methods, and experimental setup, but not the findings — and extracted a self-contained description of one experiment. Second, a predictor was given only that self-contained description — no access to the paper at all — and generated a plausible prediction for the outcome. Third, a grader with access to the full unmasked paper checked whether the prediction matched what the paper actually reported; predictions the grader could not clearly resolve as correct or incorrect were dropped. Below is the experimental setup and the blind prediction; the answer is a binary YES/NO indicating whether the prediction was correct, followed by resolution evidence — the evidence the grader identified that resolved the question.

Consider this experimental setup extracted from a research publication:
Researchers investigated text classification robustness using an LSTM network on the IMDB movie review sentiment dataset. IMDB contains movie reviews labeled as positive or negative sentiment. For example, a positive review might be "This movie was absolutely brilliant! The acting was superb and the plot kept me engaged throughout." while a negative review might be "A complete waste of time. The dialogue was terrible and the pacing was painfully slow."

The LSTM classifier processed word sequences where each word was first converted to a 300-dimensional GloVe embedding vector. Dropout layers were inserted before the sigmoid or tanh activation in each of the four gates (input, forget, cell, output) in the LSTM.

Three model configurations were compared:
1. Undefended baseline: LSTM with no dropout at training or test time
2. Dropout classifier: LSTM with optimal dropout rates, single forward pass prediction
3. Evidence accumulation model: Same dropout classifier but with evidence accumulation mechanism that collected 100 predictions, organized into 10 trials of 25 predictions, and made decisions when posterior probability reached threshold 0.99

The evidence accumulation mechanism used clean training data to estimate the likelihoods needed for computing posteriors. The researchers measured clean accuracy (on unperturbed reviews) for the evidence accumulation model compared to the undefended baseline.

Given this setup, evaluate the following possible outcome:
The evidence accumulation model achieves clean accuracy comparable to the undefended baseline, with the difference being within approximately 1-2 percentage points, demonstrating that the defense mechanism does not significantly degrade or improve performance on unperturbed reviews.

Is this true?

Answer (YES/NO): NO